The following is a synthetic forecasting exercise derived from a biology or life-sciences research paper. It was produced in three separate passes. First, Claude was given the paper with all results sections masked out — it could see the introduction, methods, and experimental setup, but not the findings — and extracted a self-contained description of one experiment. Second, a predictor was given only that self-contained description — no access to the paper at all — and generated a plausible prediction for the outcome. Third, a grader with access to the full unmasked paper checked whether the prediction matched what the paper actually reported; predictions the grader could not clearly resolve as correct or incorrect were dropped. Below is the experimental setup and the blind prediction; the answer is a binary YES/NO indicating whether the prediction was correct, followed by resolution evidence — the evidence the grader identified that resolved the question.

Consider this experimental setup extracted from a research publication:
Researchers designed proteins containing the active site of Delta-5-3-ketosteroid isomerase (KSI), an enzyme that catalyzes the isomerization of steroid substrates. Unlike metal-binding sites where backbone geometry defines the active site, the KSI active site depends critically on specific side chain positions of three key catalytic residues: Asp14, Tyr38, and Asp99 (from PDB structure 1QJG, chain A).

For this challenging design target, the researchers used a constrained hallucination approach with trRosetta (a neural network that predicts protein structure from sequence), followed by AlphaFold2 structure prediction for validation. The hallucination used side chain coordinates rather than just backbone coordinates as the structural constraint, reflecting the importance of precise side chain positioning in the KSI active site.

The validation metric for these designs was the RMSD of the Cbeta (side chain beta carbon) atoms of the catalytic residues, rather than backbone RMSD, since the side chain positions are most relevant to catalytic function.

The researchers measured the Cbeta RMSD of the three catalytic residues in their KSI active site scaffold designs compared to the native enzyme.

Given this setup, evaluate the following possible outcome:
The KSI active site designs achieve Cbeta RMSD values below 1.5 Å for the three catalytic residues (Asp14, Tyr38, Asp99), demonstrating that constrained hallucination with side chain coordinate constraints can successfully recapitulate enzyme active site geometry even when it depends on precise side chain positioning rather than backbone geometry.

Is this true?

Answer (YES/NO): YES